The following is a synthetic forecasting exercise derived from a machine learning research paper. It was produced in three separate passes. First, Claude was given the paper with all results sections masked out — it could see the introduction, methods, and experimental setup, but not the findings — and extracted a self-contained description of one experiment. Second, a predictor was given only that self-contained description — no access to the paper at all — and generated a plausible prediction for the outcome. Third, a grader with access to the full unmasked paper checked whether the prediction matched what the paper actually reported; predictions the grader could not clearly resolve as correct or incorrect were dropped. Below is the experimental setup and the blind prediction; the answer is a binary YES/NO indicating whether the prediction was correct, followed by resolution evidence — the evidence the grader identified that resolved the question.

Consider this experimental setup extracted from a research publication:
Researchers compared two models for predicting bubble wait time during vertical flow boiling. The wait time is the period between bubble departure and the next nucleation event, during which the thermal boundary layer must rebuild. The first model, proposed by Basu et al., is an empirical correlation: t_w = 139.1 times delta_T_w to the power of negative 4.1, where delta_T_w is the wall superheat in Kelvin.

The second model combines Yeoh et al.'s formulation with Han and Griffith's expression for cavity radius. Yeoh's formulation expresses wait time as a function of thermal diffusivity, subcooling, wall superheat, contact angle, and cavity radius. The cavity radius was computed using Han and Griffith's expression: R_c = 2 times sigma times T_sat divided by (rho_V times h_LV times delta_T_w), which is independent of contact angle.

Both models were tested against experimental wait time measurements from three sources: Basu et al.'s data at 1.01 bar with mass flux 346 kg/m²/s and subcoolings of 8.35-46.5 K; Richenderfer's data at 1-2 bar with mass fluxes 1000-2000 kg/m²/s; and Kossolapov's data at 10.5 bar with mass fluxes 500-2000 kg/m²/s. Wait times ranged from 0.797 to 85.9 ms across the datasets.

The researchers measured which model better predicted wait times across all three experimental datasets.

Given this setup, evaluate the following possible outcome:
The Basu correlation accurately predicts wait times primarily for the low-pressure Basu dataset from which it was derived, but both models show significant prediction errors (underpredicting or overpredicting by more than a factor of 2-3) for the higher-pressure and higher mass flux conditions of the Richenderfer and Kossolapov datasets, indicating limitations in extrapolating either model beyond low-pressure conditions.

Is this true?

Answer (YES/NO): NO